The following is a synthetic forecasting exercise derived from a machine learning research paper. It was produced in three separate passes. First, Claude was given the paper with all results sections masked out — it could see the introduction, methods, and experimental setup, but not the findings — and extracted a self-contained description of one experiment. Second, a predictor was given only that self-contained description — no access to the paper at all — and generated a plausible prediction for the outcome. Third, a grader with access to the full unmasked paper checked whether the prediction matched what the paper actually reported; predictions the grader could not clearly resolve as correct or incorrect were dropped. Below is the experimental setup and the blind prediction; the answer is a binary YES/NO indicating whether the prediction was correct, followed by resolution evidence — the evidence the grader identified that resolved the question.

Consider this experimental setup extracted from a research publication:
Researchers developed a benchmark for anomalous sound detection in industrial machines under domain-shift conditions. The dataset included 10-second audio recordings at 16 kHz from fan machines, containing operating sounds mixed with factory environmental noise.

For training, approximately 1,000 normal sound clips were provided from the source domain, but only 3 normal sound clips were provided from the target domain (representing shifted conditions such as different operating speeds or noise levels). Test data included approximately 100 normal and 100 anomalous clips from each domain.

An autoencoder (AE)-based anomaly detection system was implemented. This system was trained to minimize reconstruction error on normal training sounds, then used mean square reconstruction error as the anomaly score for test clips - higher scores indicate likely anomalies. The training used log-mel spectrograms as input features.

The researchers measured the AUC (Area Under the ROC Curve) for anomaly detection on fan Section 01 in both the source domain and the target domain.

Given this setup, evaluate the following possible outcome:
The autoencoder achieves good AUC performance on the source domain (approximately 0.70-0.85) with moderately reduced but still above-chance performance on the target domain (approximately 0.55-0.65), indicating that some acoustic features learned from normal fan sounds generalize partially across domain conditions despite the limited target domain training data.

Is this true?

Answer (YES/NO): NO